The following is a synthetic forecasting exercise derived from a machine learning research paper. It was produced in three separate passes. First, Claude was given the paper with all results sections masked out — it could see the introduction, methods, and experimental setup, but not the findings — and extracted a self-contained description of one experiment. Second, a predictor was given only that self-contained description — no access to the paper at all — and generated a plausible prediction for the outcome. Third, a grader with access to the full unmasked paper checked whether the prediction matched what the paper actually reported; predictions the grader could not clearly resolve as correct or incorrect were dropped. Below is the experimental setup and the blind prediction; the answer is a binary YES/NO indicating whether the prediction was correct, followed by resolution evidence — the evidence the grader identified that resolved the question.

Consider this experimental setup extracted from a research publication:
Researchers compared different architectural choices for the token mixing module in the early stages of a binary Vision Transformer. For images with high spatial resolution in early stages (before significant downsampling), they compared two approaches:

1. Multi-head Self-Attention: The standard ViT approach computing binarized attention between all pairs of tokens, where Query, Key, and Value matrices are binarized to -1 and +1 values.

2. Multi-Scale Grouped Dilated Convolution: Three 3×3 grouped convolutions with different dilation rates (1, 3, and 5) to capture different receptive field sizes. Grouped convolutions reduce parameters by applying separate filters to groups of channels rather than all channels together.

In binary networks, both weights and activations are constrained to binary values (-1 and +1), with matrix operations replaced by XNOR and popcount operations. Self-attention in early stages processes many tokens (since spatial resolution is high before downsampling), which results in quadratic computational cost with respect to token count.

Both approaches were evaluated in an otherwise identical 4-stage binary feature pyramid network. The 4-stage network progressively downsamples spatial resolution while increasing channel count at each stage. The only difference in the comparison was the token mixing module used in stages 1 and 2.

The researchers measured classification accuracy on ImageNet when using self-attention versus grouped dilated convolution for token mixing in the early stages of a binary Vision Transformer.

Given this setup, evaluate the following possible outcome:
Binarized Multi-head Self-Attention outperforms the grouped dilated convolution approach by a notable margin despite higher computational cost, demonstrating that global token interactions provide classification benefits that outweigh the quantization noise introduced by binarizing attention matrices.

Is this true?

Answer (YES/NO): NO